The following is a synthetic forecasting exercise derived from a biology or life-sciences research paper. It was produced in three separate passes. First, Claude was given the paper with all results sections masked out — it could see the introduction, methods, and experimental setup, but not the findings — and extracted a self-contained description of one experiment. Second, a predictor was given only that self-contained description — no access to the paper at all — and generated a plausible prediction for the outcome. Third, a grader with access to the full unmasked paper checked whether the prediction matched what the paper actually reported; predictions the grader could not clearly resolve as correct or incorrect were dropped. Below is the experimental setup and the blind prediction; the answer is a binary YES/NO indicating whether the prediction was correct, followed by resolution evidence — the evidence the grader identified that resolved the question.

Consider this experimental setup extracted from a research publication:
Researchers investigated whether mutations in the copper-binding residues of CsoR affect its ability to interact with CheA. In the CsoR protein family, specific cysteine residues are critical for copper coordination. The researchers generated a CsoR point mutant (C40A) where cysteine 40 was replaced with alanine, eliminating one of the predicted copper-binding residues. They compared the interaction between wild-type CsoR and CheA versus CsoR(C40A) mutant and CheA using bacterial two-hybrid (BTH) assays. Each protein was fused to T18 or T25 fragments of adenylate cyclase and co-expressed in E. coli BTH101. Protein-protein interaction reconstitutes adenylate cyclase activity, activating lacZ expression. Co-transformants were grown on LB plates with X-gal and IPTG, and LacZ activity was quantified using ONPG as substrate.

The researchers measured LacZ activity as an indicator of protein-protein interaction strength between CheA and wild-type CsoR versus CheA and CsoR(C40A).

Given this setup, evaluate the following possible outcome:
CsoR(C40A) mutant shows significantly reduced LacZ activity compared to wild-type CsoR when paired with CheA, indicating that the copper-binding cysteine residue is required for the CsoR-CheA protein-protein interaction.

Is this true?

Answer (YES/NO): NO